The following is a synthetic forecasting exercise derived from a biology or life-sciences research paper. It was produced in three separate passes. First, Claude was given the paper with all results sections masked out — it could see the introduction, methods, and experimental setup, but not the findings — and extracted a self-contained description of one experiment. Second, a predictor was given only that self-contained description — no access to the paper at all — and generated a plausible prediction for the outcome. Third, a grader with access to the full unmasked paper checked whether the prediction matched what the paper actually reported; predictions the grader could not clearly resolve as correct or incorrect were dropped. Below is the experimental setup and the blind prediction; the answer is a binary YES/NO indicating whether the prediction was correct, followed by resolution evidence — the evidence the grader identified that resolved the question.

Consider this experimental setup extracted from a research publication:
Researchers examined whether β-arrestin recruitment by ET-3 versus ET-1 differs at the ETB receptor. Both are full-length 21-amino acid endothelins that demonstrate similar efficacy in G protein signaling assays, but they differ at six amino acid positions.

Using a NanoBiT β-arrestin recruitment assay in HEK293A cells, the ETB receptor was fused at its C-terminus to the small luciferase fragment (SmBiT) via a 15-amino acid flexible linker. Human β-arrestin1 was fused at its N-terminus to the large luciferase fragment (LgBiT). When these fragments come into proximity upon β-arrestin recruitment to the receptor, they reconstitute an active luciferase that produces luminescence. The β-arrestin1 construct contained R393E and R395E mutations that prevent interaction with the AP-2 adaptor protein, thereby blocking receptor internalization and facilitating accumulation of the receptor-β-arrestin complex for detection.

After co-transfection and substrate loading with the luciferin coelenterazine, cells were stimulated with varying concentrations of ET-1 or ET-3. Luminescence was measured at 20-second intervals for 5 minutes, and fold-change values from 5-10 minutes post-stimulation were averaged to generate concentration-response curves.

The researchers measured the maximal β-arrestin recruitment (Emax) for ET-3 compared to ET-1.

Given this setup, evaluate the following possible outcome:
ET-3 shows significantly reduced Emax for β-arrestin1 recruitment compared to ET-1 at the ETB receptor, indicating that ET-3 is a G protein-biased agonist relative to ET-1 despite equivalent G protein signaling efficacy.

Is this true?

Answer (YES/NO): NO